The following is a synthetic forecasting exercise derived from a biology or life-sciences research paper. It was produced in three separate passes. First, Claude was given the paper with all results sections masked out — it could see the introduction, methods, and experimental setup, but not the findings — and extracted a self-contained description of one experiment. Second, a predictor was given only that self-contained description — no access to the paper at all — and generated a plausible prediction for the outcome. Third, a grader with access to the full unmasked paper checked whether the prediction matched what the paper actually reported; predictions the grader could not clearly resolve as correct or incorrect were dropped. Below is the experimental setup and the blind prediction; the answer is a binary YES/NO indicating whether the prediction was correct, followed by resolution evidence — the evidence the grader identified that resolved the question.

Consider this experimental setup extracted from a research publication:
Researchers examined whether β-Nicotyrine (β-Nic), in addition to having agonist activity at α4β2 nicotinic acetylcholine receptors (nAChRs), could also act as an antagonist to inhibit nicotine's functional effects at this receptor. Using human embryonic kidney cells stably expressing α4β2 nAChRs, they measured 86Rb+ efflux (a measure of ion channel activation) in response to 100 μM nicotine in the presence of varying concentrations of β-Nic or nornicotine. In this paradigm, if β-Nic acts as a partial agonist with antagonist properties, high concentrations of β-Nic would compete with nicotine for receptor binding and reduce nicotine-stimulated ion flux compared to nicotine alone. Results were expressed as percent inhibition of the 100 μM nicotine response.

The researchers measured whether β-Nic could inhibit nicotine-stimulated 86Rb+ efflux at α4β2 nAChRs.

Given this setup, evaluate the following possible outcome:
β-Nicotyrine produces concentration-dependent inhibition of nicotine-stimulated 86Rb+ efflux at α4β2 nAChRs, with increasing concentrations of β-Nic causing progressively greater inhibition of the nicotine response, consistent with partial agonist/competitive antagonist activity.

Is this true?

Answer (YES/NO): NO